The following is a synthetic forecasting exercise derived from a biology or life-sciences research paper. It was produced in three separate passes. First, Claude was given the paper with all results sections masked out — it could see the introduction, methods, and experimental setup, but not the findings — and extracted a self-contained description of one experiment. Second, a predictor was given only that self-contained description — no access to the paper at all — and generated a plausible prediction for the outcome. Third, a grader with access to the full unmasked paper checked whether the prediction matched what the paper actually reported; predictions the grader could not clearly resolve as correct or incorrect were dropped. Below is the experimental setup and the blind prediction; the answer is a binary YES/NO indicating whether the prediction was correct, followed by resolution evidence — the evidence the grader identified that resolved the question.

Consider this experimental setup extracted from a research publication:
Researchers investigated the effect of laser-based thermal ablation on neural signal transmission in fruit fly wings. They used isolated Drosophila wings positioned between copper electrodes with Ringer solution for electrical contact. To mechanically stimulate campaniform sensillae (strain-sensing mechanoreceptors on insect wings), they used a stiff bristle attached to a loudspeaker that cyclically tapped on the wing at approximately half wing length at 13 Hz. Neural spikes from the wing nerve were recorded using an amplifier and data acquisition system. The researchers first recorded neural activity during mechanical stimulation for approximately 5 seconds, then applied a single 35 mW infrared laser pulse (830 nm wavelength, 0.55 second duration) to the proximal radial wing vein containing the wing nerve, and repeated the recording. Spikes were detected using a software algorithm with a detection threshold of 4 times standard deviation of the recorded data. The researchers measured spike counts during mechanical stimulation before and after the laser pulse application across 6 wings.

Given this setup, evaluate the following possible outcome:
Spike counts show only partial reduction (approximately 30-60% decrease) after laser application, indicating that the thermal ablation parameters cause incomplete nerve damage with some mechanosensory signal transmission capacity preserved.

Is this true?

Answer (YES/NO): NO